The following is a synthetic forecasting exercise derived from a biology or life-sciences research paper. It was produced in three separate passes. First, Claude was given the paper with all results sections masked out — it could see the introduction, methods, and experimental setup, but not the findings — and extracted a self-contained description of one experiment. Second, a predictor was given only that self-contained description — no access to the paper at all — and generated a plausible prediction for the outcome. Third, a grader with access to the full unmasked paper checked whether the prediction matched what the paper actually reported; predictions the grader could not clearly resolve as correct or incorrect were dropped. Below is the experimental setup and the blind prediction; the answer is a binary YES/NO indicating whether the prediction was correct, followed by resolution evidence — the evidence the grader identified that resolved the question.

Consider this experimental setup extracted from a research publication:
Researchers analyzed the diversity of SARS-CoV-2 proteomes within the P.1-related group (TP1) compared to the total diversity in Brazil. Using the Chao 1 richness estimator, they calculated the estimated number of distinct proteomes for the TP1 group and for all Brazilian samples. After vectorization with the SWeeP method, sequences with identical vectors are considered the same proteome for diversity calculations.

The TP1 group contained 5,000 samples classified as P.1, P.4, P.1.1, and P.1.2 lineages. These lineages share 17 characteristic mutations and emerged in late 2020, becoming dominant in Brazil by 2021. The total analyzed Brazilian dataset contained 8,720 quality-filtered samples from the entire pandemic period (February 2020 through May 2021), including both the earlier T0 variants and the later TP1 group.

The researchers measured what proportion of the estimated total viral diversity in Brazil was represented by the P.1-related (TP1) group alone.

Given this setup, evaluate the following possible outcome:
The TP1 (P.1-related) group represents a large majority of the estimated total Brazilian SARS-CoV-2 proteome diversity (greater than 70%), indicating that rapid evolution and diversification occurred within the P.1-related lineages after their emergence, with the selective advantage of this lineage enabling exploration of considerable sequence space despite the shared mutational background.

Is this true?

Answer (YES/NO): NO